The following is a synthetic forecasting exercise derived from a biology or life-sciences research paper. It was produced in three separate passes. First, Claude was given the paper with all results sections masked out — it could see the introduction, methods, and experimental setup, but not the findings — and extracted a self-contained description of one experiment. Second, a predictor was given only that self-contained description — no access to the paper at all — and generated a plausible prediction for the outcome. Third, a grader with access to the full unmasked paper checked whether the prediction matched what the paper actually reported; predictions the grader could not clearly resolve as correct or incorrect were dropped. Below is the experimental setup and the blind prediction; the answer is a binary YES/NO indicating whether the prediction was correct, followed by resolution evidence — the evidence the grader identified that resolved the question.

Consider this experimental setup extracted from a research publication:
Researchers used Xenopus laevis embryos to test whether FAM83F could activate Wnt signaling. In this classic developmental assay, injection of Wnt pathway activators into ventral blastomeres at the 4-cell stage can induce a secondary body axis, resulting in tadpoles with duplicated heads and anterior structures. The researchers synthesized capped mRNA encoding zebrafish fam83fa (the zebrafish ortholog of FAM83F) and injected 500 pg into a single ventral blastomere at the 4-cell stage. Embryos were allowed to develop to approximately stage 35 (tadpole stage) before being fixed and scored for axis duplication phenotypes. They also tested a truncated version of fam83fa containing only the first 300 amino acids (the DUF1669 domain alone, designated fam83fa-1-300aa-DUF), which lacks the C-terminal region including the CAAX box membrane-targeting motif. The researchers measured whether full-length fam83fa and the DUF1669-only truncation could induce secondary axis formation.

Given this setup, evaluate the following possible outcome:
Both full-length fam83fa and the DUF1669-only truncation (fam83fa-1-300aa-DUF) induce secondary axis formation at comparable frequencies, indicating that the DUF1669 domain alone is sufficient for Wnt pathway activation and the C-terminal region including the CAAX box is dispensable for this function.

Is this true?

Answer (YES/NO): YES